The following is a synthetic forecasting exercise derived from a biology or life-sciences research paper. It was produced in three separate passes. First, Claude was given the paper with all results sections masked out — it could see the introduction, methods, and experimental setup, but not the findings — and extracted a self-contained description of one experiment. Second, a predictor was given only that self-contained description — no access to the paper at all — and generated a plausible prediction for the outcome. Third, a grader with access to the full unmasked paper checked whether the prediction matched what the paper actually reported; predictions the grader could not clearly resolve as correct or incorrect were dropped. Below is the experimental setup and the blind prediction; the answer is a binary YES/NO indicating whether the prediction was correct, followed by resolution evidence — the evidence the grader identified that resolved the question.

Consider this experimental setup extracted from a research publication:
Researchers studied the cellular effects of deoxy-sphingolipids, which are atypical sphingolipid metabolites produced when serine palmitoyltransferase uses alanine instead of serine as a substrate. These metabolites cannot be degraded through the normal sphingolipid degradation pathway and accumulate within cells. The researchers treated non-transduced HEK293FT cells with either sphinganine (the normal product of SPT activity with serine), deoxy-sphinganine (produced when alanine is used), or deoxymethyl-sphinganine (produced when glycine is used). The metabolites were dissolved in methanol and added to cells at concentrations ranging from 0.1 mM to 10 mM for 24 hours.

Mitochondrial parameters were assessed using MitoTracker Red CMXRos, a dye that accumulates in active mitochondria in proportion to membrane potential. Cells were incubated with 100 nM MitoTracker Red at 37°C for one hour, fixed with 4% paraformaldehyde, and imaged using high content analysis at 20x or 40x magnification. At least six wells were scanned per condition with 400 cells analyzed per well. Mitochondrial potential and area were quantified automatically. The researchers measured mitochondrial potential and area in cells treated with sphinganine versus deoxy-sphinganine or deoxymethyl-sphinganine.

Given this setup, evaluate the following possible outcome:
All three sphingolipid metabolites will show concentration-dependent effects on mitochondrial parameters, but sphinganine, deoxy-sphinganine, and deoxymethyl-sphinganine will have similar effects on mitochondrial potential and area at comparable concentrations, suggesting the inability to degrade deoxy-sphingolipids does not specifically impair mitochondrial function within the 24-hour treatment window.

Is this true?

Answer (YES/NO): NO